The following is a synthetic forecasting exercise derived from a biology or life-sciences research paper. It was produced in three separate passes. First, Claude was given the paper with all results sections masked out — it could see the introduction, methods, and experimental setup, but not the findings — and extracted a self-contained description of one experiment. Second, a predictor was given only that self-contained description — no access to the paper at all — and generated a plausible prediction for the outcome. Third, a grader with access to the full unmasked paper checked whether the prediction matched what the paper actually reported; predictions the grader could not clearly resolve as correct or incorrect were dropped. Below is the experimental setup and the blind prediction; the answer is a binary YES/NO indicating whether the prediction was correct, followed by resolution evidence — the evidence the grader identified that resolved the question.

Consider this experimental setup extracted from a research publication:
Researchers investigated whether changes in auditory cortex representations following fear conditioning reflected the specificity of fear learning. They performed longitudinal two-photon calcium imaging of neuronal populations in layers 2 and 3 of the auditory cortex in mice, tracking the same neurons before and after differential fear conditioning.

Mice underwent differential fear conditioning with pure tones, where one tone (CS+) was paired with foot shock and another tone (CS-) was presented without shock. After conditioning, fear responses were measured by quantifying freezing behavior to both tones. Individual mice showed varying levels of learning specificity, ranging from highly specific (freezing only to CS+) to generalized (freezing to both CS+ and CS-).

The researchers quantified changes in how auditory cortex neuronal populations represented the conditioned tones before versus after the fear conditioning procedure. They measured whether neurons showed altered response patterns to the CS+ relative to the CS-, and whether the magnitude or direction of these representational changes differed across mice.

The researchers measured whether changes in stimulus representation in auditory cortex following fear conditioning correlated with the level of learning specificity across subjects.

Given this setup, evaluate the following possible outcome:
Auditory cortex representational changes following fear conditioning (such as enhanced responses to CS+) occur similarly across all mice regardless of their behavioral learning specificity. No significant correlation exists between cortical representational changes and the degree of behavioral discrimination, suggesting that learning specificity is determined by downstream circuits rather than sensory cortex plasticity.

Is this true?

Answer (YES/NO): YES